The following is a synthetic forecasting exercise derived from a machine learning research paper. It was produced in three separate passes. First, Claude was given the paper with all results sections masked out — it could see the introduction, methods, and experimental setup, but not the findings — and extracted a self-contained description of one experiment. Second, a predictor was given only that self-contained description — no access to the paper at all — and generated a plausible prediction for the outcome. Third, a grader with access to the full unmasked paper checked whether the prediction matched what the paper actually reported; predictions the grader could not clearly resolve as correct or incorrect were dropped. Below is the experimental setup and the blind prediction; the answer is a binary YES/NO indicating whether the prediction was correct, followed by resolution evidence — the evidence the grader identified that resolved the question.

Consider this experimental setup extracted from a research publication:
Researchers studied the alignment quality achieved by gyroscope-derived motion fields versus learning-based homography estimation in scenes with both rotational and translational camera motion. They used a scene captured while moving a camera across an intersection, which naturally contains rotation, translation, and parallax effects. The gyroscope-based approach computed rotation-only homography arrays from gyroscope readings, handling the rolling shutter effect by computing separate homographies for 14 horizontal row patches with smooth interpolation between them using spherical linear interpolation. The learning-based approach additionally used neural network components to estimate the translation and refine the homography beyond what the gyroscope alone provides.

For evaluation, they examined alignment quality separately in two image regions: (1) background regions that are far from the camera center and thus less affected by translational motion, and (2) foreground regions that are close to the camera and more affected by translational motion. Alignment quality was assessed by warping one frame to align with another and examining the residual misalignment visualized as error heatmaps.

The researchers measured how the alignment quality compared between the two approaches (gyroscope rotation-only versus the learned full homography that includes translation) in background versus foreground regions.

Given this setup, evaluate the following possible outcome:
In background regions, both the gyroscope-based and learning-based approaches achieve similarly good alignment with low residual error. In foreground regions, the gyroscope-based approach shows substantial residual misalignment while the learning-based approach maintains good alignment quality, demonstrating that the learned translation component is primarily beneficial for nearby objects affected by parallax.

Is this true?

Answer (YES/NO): YES